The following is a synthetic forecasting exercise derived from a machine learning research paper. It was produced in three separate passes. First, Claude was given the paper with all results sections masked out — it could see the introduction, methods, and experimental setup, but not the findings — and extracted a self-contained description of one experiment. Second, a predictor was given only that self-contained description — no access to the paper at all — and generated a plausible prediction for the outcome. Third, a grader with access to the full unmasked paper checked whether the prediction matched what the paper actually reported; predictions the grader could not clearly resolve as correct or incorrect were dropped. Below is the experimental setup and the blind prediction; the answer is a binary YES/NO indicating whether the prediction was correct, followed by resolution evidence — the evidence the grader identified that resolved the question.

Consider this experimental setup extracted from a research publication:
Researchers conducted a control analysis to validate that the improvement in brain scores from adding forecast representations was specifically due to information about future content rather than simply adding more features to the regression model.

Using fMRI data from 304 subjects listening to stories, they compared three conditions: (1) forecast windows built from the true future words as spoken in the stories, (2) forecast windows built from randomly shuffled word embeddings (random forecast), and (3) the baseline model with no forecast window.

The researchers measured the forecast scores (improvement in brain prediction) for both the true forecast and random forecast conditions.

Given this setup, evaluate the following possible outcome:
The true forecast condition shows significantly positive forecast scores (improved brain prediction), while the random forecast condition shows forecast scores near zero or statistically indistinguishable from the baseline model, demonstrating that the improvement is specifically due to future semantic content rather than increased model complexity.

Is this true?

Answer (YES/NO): YES